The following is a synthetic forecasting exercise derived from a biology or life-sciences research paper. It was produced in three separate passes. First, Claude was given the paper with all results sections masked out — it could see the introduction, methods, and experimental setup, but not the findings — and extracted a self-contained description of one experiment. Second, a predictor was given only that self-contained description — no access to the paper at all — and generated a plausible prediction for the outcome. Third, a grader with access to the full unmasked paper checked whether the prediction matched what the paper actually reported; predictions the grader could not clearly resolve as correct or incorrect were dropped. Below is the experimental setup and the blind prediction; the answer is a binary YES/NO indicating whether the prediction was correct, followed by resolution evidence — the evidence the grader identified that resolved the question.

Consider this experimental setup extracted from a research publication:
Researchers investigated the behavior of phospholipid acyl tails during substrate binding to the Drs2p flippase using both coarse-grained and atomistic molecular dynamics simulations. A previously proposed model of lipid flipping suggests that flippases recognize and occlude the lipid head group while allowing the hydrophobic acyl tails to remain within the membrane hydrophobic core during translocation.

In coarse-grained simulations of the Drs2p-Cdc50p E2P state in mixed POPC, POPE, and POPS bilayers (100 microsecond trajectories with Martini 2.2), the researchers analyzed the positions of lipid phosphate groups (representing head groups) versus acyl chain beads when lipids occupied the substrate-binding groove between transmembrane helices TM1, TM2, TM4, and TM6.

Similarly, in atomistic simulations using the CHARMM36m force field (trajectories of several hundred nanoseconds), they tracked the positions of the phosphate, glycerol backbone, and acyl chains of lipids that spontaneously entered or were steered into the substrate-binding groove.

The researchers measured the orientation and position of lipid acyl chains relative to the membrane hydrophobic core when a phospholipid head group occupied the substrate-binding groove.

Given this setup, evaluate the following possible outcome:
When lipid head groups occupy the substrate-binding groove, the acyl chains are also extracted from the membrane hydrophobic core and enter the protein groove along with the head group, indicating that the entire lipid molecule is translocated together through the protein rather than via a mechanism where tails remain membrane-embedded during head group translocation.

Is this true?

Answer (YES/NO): NO